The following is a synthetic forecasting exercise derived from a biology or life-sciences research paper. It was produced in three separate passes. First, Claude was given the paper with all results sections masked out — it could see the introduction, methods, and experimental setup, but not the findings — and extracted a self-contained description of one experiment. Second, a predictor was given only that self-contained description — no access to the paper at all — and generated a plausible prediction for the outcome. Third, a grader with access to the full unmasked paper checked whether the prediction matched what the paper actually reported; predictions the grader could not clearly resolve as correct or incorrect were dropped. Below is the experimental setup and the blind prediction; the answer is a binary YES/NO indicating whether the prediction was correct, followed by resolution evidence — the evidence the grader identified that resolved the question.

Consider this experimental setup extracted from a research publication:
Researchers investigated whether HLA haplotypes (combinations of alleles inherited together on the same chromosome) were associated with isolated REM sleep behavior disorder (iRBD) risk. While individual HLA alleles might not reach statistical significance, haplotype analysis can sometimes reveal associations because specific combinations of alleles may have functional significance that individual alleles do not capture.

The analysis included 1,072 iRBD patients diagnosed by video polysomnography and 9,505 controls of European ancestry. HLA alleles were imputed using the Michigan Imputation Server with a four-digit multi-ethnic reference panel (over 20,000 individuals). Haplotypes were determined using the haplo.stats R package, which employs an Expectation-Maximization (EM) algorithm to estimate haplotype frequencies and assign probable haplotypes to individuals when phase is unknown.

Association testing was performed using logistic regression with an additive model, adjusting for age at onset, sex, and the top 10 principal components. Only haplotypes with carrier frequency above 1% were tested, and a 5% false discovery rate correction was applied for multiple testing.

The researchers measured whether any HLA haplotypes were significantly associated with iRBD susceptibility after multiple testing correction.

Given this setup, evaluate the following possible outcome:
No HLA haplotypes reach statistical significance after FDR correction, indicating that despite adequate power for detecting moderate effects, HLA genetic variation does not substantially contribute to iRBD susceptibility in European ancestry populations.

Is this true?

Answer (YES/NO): NO